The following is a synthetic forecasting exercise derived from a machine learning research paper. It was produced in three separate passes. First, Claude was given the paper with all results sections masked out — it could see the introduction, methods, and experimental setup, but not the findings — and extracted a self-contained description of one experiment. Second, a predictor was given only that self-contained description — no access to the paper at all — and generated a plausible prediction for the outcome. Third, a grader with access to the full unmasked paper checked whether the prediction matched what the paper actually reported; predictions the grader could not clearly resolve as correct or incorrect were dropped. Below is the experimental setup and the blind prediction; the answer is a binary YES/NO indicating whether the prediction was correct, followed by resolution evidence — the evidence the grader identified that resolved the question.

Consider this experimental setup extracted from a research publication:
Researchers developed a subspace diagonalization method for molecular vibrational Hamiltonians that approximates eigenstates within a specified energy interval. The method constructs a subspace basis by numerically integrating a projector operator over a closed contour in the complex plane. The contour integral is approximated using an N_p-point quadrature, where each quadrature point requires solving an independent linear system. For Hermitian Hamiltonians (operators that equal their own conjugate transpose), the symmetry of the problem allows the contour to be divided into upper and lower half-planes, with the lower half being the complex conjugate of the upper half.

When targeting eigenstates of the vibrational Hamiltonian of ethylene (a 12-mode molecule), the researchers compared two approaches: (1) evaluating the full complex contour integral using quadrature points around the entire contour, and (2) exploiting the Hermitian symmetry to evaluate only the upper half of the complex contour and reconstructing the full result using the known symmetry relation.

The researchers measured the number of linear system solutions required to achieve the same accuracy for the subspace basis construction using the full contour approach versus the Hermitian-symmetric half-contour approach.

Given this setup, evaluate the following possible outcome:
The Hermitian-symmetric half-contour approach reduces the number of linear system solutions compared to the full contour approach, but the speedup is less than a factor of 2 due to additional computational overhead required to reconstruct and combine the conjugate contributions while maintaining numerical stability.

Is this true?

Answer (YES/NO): NO